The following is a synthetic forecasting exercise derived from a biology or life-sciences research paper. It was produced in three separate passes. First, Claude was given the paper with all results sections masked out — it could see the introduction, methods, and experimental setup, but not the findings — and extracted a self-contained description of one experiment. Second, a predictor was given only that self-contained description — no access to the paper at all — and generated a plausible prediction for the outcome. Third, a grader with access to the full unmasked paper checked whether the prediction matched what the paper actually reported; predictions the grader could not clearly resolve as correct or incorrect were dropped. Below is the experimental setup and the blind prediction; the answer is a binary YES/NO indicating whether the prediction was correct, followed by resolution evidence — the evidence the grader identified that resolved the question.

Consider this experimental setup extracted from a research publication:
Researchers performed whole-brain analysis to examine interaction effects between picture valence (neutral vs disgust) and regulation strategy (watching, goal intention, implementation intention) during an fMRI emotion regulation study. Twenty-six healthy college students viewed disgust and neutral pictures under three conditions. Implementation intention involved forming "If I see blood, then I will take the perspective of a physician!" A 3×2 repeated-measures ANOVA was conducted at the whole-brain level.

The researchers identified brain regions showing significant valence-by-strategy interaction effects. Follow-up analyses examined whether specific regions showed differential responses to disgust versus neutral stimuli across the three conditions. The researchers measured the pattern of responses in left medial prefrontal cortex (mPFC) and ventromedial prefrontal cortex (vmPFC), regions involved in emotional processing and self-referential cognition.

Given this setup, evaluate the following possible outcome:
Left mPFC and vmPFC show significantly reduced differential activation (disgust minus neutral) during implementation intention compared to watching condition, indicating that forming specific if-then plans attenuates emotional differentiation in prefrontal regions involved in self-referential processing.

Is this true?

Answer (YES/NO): YES